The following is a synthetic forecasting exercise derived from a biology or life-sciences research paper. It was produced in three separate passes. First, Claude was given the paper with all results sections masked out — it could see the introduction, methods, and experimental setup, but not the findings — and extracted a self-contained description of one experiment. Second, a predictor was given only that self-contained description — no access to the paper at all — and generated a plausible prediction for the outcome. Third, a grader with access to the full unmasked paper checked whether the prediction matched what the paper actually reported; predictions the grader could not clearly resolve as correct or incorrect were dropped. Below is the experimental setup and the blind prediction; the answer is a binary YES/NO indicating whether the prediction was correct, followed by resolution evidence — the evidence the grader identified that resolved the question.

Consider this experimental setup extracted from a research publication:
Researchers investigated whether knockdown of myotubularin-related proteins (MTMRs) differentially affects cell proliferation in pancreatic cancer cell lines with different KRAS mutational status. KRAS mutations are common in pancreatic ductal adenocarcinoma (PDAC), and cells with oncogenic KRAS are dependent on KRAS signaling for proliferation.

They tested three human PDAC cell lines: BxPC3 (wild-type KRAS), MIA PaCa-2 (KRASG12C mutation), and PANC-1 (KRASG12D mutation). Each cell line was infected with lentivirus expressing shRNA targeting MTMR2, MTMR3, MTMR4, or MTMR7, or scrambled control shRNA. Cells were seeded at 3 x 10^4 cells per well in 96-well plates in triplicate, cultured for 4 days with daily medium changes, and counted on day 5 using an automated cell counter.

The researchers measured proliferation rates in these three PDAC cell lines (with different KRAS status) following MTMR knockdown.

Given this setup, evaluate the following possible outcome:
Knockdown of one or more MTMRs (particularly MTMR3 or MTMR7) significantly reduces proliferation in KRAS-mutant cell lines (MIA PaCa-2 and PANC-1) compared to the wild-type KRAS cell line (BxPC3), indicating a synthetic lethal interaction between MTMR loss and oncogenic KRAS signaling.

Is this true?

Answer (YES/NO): YES